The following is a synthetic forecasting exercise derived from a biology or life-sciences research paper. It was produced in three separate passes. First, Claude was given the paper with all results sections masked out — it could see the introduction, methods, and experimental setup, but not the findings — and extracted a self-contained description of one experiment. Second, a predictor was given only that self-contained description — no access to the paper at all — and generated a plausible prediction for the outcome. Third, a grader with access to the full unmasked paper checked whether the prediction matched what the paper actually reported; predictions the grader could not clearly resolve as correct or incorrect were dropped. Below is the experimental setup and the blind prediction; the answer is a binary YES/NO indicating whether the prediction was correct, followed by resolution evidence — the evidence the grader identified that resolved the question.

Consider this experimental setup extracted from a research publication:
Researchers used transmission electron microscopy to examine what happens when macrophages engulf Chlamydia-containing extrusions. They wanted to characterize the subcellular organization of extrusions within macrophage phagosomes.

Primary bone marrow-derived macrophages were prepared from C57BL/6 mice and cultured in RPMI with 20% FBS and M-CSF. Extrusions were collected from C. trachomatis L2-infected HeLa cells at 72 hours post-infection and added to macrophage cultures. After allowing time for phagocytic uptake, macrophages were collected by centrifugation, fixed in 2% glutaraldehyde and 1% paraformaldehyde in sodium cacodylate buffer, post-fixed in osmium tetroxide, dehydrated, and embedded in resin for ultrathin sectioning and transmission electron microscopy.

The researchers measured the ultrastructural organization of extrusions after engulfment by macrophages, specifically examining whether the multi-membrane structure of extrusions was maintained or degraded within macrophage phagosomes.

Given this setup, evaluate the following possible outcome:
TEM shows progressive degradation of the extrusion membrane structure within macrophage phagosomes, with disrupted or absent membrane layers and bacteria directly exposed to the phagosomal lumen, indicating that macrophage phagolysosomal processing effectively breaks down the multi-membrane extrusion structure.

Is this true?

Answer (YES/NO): NO